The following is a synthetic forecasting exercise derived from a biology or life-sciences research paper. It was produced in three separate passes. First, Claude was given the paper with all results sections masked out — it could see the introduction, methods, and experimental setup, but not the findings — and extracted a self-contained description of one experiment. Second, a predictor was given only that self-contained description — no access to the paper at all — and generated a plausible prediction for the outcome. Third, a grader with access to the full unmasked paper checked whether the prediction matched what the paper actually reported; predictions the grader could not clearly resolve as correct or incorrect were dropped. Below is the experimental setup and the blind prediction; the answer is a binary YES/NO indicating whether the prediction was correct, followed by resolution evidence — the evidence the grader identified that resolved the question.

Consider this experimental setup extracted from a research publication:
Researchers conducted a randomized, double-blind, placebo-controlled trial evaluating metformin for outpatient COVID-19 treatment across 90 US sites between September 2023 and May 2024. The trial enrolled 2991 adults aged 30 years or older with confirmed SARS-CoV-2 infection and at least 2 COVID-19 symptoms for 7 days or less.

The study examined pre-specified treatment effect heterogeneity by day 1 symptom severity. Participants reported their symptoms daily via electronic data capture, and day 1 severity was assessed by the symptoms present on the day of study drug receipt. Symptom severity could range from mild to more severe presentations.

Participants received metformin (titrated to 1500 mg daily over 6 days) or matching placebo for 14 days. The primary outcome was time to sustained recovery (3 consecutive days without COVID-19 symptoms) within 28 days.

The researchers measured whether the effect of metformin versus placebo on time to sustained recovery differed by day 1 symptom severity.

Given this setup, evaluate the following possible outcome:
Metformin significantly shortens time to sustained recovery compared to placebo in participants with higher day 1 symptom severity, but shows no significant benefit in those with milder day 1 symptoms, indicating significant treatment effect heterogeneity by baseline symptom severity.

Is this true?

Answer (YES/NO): NO